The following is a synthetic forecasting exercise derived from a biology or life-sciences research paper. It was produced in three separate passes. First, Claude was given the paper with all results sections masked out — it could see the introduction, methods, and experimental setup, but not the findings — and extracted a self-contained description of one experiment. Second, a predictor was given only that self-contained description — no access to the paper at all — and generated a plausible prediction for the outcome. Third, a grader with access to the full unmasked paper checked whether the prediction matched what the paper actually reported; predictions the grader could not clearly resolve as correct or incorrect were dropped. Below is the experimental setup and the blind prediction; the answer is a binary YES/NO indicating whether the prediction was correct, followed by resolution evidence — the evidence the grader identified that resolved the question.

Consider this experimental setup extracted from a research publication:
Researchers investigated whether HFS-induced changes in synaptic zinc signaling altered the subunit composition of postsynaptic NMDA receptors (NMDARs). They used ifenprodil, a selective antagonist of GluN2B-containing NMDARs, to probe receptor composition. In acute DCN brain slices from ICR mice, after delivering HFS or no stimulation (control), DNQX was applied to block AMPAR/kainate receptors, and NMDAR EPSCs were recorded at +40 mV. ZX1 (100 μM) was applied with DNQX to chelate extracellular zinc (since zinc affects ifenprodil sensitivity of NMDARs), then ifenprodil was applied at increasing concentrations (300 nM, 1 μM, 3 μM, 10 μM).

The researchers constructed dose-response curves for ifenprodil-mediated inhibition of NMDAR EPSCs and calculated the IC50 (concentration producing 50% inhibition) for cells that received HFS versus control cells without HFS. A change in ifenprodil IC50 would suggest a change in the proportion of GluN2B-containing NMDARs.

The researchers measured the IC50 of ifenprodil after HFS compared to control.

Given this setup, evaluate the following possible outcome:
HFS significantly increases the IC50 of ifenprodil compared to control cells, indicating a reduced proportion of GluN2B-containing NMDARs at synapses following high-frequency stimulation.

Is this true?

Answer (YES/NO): NO